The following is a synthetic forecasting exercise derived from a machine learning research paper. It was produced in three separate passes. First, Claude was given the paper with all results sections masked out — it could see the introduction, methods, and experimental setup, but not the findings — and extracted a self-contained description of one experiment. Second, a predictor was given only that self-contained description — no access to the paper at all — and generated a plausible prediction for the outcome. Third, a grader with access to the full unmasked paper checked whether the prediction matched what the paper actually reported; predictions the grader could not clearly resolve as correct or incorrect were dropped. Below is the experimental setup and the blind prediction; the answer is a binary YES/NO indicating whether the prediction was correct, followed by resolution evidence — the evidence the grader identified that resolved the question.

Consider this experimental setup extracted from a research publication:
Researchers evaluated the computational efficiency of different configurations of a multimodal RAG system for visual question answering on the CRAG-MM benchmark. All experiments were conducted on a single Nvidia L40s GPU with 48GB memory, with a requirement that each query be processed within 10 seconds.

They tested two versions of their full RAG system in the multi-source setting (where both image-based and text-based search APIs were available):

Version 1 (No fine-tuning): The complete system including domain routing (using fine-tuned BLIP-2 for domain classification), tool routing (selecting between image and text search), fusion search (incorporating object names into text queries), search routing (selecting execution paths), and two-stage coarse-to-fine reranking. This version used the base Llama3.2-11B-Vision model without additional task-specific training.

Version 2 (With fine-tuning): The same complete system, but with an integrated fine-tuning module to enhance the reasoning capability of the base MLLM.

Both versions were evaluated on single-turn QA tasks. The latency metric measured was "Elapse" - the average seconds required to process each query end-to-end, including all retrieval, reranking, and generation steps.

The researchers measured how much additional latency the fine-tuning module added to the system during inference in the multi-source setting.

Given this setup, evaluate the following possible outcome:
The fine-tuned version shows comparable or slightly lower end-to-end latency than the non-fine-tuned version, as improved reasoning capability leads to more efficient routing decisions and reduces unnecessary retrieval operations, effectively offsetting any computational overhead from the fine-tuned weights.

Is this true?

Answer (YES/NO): NO